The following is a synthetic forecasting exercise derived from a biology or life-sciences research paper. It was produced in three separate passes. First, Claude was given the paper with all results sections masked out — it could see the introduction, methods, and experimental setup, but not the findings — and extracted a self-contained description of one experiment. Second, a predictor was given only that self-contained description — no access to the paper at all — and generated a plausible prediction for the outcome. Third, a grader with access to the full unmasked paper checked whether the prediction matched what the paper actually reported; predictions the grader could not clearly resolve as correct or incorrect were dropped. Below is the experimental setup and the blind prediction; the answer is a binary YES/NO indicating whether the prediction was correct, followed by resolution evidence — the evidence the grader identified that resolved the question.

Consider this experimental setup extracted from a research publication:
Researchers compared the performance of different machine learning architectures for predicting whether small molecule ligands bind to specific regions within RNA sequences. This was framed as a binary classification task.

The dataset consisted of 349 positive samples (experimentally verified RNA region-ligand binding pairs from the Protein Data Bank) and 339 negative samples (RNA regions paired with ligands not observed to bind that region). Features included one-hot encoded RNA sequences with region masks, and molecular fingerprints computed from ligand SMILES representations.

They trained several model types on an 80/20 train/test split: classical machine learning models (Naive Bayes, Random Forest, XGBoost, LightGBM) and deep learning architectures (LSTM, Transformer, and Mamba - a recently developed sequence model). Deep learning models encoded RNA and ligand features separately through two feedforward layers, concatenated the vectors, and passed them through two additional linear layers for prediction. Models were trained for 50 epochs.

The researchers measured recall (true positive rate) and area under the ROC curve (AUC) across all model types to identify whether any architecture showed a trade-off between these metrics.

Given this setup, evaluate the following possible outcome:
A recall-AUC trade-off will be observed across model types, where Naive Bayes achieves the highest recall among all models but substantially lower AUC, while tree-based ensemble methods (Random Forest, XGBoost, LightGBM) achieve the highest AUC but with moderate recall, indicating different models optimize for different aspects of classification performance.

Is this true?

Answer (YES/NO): NO